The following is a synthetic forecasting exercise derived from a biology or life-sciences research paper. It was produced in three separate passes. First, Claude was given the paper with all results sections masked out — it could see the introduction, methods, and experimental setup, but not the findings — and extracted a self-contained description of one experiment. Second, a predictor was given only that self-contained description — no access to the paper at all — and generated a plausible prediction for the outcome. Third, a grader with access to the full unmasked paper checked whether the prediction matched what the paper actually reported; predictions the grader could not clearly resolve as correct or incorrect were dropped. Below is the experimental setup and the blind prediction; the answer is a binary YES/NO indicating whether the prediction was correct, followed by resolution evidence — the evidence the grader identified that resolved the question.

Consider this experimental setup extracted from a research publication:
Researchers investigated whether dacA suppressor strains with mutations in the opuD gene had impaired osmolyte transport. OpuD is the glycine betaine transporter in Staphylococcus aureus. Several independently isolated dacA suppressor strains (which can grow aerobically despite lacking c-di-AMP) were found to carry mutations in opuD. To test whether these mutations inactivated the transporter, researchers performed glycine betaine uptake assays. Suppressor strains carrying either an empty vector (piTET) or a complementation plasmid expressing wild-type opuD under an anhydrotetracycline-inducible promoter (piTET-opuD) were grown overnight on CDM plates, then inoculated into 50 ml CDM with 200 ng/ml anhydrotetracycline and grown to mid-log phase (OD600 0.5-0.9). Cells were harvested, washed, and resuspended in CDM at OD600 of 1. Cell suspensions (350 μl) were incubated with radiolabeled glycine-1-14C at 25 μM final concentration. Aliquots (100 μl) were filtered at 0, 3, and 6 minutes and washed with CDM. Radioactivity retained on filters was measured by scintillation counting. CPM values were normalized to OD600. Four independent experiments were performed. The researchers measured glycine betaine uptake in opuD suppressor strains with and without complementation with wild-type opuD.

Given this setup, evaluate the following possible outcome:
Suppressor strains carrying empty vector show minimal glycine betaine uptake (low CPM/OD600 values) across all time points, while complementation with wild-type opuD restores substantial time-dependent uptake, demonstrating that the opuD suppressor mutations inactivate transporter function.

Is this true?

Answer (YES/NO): YES